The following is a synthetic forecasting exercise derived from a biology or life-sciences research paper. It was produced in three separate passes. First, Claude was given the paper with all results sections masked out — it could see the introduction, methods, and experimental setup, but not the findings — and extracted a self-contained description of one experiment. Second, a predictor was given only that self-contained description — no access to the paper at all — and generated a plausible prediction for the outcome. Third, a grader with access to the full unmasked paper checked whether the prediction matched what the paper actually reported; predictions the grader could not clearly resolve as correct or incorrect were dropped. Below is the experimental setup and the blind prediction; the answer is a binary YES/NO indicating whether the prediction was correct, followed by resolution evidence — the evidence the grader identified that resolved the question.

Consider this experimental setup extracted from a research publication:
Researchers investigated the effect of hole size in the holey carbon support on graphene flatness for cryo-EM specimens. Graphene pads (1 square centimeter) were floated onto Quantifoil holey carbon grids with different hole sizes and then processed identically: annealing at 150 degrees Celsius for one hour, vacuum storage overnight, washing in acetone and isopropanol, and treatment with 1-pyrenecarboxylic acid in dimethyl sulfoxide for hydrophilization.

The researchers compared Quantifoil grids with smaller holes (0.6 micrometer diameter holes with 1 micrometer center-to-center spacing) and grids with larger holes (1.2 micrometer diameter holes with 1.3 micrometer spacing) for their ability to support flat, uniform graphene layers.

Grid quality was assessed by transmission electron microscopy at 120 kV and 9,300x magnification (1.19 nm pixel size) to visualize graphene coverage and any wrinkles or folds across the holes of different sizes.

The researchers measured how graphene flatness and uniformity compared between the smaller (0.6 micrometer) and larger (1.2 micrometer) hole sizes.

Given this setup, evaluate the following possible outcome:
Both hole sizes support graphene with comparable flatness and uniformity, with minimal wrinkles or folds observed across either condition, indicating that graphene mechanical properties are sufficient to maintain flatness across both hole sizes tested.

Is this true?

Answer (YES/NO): NO